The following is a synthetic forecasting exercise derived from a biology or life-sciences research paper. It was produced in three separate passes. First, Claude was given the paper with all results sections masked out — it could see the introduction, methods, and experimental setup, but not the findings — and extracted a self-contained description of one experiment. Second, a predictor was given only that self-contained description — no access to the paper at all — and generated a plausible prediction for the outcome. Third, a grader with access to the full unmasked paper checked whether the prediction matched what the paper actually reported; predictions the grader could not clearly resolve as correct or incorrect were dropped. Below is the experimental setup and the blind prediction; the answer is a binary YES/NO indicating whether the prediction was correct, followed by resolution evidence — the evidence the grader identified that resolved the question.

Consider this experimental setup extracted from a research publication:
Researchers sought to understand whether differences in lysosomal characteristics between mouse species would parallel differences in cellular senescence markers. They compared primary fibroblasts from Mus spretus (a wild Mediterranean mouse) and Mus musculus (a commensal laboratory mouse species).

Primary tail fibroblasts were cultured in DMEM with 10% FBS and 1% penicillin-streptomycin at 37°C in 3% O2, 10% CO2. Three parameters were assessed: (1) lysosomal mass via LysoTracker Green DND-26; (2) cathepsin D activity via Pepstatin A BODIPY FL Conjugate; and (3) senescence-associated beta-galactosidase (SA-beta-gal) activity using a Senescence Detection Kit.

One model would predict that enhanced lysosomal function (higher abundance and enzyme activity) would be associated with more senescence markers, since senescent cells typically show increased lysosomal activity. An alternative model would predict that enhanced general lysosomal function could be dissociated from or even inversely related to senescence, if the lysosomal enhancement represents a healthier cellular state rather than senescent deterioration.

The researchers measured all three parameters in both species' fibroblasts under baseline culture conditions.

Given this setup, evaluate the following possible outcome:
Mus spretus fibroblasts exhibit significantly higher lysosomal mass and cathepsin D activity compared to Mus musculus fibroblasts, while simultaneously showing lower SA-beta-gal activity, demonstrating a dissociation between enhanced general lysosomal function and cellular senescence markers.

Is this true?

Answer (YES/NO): YES